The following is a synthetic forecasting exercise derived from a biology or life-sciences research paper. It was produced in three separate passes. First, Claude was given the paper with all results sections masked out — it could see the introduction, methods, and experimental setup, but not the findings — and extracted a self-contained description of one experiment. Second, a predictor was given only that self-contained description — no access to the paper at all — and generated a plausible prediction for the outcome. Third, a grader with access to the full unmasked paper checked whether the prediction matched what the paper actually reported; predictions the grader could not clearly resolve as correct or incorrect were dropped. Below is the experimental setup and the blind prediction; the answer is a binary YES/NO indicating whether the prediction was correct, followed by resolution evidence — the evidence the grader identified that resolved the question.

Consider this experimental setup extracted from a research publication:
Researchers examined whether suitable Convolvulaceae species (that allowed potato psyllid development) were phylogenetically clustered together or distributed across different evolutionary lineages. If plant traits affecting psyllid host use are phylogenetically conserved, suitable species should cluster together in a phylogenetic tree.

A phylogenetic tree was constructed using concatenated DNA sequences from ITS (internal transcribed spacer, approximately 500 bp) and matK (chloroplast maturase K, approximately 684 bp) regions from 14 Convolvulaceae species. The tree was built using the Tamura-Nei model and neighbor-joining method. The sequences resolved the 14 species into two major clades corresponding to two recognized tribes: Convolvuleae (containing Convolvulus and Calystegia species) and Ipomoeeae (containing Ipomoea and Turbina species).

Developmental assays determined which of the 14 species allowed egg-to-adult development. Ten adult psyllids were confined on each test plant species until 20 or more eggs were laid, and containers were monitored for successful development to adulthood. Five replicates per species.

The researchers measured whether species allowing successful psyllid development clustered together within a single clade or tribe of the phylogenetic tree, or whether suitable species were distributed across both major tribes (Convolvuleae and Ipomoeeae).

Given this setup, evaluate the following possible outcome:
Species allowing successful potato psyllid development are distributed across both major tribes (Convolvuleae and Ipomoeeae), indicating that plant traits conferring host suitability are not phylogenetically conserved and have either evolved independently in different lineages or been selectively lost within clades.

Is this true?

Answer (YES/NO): YES